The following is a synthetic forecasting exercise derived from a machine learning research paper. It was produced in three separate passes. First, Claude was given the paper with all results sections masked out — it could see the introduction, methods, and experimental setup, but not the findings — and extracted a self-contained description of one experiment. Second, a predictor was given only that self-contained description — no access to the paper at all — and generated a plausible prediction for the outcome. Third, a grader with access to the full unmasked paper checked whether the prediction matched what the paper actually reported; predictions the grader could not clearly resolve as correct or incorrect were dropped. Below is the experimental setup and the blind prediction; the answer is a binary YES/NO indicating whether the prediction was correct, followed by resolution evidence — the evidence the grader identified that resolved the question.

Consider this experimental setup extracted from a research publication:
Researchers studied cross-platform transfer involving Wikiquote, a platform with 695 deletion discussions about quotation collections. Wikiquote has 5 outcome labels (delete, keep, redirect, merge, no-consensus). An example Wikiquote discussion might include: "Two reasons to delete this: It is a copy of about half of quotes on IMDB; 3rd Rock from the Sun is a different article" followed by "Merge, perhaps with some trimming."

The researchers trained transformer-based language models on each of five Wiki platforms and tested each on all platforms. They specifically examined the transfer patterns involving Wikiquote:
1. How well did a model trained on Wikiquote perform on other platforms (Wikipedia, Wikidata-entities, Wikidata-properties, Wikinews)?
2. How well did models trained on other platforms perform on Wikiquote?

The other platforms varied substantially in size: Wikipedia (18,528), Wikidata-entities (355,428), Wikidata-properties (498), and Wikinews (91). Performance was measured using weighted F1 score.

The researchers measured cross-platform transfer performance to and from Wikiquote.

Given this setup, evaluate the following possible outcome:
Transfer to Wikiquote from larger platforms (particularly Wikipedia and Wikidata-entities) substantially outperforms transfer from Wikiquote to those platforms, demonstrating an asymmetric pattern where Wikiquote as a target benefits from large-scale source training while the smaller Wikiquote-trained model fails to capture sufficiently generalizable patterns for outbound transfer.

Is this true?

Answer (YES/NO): NO